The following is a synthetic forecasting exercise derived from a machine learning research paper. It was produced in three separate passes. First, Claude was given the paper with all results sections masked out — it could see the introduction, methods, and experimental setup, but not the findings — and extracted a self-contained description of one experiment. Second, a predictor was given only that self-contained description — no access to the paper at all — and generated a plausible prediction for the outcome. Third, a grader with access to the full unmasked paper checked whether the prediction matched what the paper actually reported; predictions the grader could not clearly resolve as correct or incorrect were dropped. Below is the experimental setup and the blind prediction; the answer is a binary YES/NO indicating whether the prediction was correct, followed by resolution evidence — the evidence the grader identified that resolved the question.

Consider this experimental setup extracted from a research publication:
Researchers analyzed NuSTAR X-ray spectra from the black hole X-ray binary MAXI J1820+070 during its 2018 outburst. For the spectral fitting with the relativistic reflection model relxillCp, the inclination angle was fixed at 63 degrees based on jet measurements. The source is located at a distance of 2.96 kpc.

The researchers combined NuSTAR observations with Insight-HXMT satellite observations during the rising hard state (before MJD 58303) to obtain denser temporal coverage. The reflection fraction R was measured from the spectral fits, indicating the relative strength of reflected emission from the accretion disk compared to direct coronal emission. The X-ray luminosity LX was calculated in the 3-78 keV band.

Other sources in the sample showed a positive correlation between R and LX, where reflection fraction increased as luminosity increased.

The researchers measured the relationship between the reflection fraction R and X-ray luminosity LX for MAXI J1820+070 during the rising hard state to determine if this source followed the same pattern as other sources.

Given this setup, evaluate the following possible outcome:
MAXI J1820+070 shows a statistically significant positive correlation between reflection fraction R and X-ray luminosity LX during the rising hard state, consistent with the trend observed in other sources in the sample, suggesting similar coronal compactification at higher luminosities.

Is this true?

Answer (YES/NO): YES